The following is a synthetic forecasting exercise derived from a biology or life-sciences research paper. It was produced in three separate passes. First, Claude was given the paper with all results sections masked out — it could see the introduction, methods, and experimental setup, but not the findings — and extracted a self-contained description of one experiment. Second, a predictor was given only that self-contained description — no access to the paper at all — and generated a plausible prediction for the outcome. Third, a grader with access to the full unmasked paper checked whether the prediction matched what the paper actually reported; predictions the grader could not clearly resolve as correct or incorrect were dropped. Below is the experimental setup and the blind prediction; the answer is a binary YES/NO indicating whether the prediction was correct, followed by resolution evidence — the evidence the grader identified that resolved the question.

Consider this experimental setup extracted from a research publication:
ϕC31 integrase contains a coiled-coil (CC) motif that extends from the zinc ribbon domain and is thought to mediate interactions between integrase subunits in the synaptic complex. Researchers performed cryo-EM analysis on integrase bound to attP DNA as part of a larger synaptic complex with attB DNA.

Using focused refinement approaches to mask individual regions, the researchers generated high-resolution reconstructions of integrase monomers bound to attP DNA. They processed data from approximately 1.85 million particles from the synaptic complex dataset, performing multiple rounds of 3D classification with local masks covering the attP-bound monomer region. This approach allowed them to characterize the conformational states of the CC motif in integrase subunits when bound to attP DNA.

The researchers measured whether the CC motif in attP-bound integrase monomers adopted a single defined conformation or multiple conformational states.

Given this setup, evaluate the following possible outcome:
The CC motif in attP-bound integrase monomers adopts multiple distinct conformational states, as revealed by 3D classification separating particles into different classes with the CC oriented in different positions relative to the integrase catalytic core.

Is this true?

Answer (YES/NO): YES